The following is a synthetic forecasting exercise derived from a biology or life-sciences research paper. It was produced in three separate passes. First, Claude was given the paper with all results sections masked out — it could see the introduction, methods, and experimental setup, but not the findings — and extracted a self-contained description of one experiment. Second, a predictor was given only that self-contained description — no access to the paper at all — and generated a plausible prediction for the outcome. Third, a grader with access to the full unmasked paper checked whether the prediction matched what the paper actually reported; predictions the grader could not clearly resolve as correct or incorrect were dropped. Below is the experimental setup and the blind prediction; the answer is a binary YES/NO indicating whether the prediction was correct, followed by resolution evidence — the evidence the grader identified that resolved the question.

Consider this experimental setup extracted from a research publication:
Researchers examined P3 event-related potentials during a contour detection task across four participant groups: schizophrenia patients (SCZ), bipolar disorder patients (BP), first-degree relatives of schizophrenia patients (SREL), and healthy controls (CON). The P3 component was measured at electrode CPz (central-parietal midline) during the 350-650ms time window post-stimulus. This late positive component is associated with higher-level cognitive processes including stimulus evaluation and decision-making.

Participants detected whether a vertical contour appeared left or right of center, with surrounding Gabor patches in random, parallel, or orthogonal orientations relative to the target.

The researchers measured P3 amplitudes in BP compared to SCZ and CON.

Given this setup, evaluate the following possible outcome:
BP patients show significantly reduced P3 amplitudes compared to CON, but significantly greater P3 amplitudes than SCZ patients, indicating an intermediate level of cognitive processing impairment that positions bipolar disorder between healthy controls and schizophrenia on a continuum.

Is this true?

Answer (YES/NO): NO